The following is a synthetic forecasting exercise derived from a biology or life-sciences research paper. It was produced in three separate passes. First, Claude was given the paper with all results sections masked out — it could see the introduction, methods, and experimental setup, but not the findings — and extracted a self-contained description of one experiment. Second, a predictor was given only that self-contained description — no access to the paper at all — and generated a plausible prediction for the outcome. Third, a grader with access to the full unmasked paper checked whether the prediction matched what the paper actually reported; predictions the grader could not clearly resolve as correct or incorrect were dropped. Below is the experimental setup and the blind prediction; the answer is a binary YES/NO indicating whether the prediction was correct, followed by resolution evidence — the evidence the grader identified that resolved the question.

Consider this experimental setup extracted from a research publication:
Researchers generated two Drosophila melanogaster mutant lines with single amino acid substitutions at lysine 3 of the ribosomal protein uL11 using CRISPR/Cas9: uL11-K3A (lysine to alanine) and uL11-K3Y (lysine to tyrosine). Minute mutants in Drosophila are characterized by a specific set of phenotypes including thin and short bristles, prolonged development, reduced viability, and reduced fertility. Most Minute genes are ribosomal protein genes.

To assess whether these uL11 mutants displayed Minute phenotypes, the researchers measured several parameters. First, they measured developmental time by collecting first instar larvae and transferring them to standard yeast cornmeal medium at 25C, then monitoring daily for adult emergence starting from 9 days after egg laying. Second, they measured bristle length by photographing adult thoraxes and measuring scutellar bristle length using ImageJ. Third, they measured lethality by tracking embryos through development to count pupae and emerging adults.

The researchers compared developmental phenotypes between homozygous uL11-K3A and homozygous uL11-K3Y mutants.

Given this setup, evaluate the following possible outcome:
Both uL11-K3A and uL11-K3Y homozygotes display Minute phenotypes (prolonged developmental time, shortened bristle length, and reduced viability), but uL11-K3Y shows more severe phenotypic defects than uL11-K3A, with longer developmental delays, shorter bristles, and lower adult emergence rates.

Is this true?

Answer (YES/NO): NO